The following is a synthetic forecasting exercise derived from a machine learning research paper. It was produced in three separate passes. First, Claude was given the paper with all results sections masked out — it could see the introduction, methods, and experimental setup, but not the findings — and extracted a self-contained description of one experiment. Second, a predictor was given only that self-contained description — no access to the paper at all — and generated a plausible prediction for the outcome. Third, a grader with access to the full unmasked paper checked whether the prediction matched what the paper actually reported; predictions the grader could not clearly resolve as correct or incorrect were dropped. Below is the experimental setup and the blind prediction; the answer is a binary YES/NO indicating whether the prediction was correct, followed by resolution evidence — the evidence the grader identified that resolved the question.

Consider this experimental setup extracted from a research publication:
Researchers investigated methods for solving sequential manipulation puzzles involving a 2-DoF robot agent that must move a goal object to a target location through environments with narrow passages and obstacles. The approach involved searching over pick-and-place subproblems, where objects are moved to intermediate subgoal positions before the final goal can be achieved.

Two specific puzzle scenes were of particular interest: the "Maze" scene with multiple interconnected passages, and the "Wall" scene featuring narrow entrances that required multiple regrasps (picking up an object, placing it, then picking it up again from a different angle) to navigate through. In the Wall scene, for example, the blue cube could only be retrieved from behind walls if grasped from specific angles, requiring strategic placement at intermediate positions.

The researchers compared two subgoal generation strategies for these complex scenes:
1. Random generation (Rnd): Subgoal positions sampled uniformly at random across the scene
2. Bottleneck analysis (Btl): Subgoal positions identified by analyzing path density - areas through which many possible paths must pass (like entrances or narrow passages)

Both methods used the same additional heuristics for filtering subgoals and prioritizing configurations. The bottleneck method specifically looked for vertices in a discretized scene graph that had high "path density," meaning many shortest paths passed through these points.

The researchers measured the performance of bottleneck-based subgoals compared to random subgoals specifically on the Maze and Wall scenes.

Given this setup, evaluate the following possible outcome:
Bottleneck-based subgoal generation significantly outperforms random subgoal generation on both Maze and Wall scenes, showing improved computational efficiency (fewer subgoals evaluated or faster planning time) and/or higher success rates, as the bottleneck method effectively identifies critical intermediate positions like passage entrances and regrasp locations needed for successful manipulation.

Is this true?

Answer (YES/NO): NO